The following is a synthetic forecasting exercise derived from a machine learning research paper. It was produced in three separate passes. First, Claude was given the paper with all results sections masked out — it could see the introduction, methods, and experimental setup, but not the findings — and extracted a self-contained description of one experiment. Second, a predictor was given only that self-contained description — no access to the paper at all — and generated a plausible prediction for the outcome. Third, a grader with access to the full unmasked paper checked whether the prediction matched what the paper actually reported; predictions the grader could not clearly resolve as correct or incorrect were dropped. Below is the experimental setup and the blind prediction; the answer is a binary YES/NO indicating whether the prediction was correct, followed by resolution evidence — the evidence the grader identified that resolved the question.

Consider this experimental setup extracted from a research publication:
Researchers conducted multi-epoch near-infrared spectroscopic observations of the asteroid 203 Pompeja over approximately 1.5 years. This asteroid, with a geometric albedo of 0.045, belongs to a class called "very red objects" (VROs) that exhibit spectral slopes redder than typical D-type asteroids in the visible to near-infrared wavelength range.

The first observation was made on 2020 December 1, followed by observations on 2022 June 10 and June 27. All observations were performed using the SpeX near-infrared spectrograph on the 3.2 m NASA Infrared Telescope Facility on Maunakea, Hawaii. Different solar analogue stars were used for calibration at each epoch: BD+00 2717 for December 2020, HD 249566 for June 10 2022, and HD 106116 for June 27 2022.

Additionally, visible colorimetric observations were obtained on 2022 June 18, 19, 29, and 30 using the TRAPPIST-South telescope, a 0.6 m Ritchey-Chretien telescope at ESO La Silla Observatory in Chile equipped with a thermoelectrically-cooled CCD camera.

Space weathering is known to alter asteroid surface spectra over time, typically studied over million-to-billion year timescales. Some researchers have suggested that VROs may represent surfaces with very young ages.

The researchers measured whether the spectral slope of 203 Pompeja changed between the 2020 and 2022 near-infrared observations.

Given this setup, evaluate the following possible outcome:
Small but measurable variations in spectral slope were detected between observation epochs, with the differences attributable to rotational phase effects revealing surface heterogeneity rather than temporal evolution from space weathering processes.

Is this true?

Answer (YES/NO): NO